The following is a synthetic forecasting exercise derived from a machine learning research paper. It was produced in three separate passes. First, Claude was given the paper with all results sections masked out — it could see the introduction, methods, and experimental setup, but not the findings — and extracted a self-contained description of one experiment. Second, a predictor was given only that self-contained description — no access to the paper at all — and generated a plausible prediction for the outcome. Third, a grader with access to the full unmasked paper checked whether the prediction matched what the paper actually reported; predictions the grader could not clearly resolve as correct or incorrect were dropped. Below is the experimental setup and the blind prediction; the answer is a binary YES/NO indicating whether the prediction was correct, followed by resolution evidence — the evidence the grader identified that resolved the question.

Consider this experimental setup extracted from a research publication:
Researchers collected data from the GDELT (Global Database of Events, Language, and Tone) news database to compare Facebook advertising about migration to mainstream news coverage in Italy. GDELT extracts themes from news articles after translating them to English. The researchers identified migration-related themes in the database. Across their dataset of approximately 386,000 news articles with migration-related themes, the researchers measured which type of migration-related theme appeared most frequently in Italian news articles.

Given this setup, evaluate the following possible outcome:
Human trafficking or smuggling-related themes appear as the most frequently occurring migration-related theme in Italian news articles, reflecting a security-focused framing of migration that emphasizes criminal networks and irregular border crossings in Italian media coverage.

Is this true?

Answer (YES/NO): NO